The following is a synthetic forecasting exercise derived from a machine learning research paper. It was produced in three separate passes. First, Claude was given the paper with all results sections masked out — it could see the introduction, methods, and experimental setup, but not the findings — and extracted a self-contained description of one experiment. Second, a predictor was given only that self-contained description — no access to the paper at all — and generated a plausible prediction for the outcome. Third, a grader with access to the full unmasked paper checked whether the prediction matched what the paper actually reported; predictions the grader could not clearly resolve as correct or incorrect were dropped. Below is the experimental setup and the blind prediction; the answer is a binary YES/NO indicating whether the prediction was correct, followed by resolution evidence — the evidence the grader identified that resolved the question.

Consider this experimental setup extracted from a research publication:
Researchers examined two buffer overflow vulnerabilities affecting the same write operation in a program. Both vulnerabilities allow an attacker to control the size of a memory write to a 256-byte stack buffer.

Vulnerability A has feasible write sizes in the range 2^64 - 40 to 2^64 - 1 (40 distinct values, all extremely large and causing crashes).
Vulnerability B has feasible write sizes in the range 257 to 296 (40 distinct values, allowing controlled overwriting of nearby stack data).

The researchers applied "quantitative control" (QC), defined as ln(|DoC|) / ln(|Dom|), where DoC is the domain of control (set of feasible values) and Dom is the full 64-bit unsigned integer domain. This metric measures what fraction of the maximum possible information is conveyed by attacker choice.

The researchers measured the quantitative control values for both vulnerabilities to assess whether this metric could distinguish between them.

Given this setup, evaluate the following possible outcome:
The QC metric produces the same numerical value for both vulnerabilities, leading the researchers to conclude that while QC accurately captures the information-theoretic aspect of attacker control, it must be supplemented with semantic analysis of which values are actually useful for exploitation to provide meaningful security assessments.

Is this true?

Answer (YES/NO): NO